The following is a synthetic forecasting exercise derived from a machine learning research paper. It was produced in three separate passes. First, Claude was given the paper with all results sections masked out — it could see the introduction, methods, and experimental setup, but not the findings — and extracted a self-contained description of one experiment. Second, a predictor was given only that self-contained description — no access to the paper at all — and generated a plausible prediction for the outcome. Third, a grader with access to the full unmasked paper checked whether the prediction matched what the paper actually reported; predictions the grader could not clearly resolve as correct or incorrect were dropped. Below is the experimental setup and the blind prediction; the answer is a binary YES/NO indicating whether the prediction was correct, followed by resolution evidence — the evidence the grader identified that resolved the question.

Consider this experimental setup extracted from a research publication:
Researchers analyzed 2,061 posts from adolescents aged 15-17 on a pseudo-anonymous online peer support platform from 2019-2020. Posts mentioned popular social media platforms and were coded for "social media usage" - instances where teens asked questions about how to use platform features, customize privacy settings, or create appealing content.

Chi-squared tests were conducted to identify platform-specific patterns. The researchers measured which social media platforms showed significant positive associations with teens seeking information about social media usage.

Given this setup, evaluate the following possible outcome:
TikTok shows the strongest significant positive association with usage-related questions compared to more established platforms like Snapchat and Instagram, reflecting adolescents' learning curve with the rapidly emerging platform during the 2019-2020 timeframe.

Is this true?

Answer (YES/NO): NO